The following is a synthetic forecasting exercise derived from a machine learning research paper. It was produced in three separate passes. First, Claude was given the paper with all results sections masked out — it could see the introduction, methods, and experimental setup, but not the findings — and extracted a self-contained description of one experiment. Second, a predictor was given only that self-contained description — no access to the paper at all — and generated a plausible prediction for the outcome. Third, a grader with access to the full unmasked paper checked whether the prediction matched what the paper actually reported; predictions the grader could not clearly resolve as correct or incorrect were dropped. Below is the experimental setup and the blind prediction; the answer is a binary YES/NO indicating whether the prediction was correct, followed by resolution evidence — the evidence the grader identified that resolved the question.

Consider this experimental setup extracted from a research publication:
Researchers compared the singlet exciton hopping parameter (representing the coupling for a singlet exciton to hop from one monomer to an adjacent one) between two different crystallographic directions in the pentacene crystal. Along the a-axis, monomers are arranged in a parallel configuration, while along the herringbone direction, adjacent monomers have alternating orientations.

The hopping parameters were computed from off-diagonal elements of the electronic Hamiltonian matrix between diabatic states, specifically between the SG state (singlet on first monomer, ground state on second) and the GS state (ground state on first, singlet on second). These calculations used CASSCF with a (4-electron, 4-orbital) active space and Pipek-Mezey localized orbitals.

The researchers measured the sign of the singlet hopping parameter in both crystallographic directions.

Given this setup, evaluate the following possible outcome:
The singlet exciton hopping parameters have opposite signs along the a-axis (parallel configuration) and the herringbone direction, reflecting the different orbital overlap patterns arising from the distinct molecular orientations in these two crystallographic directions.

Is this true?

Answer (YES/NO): YES